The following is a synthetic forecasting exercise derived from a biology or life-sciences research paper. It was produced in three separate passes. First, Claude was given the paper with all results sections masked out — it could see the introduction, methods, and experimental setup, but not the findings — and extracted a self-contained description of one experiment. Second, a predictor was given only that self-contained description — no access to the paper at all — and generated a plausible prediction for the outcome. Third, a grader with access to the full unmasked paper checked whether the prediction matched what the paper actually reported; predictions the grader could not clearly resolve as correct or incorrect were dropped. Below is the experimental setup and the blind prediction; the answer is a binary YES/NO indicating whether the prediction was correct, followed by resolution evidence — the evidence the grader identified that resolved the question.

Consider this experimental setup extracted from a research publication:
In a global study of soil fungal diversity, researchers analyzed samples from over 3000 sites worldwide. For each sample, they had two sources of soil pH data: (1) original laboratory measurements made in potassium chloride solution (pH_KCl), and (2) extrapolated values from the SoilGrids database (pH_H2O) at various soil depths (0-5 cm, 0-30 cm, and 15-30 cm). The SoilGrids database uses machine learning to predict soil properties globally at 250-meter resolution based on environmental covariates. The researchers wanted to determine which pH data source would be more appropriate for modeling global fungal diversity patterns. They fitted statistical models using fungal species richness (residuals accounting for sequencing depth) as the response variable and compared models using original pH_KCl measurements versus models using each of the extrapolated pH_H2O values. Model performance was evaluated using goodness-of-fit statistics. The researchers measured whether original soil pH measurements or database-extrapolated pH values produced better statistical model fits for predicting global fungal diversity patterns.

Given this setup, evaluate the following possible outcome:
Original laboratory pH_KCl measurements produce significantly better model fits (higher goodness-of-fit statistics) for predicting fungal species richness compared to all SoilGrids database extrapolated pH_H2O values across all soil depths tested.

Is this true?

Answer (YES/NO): YES